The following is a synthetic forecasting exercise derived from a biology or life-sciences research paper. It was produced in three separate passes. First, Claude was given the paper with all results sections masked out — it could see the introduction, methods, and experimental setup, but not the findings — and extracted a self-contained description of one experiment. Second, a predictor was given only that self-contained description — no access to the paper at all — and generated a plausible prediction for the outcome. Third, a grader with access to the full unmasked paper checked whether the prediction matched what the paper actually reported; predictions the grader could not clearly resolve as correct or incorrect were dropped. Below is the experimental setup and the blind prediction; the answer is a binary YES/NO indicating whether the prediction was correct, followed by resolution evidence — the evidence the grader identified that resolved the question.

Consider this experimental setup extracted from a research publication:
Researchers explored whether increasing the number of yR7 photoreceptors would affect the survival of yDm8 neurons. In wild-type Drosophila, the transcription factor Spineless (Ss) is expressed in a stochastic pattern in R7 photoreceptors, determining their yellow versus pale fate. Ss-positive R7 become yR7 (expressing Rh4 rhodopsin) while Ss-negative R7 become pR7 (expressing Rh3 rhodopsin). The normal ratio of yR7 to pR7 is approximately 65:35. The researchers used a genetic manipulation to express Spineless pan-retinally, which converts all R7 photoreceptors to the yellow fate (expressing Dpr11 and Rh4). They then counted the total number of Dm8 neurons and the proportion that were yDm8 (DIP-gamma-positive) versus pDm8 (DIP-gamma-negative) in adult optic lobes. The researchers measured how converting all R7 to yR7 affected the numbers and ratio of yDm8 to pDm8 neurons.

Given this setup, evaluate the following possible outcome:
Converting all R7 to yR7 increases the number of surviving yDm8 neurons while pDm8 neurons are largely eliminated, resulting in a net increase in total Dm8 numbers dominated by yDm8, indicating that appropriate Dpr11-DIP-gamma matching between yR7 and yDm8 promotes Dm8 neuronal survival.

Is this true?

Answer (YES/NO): NO